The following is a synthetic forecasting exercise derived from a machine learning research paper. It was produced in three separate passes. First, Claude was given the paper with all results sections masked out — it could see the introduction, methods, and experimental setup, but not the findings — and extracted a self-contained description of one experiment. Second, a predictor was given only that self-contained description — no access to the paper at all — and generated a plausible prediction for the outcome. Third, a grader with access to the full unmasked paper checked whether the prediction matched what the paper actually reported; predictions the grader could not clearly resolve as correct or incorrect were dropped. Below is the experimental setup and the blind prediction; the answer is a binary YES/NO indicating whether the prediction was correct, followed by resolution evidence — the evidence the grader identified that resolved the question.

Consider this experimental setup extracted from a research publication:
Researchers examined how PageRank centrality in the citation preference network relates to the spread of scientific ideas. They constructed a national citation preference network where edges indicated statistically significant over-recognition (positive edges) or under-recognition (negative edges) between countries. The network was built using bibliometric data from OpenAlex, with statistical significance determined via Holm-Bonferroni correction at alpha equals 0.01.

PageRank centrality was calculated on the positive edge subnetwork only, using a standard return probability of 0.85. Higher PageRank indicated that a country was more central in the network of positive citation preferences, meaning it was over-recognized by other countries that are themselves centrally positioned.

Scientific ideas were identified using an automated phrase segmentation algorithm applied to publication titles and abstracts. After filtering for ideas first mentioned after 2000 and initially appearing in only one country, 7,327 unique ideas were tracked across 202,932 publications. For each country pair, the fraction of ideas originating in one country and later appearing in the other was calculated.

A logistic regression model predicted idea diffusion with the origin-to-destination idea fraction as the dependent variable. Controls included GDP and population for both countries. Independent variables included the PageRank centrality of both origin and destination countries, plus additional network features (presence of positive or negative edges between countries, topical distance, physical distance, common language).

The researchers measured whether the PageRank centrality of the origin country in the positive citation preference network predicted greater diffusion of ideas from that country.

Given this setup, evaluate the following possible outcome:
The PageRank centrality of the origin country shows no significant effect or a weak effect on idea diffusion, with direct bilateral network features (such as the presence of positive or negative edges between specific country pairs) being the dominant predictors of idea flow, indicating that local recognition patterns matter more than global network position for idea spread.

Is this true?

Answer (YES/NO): NO